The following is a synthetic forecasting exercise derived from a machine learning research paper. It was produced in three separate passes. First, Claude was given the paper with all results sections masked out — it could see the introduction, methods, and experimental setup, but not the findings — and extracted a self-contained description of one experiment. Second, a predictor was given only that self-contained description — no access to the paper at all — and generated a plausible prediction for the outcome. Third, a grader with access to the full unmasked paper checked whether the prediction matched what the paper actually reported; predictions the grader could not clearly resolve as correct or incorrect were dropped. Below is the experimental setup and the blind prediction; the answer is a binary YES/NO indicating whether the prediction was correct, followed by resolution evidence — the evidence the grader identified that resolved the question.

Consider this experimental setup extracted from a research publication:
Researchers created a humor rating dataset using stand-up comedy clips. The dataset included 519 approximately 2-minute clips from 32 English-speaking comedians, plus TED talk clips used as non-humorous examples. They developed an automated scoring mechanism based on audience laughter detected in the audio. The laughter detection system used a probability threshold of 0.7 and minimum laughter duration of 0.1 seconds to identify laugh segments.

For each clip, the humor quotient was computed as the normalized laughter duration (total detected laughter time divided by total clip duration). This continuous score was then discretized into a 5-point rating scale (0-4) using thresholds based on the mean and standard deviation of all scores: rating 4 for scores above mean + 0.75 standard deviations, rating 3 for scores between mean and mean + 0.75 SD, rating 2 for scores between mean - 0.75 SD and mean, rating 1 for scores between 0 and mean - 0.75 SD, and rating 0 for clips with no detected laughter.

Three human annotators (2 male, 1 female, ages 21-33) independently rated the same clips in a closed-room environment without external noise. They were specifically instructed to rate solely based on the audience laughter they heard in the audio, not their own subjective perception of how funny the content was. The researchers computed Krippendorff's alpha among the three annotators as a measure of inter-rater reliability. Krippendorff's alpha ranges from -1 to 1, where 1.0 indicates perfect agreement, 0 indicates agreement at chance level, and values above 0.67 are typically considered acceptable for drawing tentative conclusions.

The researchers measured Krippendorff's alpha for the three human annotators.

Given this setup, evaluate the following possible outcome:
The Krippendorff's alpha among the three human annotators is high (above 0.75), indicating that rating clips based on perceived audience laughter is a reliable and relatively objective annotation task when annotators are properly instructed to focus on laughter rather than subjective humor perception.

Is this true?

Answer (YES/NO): NO